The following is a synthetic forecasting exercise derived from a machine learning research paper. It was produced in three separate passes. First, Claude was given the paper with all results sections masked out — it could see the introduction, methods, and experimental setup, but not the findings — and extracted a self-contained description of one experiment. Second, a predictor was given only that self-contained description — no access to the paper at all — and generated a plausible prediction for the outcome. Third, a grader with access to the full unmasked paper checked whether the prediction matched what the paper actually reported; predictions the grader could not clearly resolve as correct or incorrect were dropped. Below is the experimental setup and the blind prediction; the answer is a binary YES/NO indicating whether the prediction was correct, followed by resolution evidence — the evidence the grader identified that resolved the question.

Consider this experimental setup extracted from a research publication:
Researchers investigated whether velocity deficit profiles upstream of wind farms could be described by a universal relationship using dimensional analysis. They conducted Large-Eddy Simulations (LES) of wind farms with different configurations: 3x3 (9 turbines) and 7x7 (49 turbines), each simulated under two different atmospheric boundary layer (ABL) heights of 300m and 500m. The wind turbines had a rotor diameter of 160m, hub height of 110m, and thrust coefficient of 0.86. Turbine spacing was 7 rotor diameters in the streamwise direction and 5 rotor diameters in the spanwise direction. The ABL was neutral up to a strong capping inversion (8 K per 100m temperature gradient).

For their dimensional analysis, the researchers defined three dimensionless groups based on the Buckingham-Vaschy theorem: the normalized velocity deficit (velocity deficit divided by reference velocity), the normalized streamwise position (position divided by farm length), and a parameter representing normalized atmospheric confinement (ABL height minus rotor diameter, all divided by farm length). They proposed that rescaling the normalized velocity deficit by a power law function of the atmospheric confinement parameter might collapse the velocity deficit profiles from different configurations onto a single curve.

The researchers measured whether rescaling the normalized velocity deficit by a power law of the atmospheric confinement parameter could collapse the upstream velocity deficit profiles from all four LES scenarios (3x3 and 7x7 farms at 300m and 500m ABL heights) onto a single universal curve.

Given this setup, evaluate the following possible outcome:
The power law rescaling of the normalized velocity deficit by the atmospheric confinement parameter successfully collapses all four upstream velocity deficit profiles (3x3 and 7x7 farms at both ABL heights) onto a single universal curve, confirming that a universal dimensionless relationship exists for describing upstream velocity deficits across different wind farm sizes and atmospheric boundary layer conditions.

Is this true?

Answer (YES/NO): YES